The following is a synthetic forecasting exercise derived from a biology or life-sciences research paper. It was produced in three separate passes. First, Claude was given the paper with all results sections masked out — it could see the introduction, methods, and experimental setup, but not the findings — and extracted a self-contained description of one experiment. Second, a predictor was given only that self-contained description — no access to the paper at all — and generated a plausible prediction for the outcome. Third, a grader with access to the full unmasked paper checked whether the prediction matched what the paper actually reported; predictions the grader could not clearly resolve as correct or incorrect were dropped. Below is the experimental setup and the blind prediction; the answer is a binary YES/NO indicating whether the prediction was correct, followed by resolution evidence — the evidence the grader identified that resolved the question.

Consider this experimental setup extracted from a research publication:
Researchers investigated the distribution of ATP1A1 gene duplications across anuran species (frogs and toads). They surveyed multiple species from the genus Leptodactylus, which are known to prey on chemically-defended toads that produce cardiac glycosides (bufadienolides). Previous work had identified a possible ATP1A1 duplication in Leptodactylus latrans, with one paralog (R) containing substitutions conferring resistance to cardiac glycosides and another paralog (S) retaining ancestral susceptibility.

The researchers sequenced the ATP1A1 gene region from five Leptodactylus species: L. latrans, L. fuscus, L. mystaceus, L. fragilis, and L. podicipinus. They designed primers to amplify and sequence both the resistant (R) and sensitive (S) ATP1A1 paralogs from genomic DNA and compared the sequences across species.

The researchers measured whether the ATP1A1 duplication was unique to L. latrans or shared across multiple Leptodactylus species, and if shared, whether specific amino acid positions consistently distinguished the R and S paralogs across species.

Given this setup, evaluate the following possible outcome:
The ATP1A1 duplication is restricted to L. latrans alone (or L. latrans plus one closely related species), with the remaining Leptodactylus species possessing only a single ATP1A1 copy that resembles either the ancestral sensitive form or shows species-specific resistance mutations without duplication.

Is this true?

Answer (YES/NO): NO